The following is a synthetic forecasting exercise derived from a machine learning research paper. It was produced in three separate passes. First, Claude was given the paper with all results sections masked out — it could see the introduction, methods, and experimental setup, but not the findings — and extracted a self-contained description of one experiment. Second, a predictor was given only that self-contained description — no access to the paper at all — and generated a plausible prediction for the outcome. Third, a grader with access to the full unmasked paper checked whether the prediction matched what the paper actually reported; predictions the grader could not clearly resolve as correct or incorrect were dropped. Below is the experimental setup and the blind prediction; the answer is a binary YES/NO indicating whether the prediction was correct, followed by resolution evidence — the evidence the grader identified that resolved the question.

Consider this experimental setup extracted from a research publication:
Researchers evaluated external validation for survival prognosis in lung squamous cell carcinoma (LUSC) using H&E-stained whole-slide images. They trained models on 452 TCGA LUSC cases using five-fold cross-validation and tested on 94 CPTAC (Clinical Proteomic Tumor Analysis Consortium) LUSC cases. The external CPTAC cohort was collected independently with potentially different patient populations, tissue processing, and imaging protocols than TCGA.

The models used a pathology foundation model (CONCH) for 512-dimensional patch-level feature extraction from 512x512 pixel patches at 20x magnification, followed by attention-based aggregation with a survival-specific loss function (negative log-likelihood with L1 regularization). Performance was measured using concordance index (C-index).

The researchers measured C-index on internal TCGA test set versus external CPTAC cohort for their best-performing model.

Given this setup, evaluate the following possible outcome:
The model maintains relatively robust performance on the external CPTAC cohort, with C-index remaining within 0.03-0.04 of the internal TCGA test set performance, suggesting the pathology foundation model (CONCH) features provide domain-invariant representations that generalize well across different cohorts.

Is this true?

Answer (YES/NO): NO